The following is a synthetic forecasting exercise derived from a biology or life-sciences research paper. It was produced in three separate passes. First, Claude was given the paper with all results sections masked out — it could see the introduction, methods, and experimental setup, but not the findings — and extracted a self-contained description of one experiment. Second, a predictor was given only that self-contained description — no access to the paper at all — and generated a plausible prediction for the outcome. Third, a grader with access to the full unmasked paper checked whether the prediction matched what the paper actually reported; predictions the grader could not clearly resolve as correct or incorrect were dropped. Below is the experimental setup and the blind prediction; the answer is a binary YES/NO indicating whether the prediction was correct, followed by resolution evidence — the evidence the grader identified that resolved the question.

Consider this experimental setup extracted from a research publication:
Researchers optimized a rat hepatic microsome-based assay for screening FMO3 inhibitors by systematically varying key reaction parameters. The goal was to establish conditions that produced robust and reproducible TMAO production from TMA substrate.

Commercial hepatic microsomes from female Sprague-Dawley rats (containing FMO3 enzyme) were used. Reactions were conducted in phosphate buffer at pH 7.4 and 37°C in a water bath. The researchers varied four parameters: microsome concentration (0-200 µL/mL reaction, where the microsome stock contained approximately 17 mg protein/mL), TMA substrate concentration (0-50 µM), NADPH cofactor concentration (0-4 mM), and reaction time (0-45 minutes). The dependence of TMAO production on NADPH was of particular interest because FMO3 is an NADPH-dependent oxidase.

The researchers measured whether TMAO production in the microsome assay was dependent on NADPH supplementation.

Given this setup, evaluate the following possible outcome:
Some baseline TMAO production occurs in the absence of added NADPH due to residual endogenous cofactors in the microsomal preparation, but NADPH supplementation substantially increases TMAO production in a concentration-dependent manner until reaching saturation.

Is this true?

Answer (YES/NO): NO